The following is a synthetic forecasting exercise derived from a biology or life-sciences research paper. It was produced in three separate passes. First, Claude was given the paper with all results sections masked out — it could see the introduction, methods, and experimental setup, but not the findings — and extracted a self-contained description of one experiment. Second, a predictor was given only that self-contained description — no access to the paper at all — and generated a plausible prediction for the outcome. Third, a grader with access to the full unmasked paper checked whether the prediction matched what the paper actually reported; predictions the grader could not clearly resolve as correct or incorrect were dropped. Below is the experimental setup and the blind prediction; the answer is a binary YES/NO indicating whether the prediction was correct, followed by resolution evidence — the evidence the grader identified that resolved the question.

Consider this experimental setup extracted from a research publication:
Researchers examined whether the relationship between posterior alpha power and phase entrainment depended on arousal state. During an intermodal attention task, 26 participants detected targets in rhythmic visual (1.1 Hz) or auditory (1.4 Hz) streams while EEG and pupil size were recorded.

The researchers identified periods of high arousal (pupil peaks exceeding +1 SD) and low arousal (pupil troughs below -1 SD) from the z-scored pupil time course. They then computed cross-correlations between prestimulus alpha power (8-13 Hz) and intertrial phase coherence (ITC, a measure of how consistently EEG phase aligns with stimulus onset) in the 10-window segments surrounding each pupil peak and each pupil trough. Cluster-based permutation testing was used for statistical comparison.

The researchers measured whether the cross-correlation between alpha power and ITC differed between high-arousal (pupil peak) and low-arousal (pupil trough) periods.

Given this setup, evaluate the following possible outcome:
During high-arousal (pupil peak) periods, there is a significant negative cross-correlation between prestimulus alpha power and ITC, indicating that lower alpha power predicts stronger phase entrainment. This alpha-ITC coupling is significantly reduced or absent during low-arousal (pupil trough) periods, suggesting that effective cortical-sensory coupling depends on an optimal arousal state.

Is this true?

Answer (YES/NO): NO